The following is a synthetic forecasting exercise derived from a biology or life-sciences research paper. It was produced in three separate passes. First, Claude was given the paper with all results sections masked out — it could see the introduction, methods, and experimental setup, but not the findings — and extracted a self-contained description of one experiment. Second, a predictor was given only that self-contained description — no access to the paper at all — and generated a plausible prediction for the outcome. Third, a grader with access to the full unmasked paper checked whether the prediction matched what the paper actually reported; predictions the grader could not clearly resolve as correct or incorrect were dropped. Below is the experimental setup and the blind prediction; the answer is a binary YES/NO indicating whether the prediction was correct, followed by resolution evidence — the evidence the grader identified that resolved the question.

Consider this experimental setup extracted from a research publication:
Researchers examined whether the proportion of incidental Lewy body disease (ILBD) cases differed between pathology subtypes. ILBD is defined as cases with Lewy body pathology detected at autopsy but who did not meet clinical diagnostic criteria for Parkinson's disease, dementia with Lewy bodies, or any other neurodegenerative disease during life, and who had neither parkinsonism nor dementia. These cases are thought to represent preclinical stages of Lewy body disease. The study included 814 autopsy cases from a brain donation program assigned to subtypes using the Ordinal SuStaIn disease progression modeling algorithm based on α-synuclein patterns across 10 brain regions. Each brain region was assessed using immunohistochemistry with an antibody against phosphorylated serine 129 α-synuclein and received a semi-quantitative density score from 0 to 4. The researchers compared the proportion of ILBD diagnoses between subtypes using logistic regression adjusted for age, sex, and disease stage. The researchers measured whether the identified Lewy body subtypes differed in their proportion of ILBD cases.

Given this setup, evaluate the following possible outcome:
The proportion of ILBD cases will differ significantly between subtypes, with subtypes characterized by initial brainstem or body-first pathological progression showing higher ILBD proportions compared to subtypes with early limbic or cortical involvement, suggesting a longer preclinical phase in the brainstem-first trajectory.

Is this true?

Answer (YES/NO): YES